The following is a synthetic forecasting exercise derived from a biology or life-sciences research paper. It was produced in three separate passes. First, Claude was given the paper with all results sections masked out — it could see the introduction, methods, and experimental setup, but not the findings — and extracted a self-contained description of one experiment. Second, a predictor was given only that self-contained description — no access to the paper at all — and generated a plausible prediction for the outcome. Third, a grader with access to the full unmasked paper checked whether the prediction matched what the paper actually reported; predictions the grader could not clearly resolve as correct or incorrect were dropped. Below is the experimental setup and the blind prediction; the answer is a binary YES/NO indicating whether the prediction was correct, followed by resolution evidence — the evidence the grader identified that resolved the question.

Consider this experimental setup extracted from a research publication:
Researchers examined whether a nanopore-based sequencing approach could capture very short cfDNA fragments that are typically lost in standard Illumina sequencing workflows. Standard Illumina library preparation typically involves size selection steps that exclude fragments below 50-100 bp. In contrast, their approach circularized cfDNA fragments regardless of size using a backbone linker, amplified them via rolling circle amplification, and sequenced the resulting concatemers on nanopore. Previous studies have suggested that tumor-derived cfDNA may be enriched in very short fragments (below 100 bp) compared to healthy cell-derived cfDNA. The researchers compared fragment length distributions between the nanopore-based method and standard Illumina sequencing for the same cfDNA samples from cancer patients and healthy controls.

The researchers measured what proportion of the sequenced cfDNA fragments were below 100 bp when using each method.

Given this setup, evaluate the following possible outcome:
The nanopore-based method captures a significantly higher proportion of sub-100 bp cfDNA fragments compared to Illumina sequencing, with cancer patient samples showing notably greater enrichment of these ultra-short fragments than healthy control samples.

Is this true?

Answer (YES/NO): NO